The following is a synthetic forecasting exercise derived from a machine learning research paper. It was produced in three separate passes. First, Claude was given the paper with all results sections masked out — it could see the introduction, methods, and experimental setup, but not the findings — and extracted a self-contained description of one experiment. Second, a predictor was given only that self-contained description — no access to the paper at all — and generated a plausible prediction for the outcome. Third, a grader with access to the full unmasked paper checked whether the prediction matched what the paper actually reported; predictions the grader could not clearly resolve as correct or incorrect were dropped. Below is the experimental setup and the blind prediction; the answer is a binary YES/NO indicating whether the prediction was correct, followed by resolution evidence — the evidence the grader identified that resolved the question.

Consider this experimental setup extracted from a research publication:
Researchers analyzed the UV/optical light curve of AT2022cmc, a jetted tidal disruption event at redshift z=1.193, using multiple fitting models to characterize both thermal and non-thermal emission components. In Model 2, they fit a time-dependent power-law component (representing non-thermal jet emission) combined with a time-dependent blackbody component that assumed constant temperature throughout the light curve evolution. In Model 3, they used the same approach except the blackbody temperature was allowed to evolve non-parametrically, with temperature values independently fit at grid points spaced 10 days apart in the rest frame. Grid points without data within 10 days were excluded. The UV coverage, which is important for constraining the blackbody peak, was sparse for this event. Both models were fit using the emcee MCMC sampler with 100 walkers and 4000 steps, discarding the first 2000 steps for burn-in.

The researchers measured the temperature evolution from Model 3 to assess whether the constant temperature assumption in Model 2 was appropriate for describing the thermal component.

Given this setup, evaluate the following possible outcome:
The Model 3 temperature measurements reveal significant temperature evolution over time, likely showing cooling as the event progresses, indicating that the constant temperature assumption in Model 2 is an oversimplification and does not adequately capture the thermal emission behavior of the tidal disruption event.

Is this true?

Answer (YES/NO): NO